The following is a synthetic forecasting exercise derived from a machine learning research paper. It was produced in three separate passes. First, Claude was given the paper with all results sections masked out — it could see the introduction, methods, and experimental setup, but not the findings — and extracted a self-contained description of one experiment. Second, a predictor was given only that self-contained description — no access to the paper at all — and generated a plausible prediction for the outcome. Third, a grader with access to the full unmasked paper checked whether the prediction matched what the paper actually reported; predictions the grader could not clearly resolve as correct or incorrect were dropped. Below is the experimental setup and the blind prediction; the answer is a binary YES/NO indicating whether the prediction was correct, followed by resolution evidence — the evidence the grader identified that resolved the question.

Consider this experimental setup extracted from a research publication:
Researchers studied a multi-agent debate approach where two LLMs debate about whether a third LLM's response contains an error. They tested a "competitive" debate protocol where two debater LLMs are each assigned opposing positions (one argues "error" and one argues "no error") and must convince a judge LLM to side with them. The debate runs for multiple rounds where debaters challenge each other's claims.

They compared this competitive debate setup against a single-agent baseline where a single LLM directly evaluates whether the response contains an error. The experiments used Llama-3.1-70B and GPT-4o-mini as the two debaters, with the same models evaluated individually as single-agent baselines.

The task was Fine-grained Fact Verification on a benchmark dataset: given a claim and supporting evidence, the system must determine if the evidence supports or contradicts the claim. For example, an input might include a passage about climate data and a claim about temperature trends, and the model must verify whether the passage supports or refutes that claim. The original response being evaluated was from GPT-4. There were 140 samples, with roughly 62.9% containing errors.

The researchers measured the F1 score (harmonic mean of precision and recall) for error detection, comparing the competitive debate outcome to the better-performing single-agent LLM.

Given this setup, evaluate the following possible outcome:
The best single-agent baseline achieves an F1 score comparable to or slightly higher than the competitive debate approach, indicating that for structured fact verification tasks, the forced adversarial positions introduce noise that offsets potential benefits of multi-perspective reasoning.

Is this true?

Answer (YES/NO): NO